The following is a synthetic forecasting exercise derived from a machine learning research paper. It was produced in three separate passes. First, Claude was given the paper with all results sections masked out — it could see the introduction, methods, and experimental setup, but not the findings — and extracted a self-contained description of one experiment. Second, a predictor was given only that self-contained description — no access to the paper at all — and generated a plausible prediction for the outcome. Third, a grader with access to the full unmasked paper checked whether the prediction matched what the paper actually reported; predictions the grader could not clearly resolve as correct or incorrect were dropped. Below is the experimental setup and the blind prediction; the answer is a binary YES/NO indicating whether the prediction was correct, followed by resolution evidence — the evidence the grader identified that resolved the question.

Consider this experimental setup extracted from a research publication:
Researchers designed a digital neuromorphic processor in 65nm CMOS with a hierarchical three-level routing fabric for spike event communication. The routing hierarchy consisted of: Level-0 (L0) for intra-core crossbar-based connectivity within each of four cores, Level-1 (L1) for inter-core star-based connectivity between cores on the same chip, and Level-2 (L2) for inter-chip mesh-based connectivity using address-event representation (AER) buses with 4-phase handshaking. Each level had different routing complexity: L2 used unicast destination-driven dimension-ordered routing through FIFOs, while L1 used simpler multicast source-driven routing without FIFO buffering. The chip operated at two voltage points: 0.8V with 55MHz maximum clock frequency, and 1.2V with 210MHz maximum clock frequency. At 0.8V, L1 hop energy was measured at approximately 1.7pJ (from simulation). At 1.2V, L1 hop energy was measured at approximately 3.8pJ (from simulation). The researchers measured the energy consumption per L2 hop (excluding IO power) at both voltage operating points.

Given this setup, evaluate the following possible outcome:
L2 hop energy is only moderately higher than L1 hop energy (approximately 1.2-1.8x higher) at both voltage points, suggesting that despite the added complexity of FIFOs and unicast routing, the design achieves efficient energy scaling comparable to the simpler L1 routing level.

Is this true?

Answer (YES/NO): NO